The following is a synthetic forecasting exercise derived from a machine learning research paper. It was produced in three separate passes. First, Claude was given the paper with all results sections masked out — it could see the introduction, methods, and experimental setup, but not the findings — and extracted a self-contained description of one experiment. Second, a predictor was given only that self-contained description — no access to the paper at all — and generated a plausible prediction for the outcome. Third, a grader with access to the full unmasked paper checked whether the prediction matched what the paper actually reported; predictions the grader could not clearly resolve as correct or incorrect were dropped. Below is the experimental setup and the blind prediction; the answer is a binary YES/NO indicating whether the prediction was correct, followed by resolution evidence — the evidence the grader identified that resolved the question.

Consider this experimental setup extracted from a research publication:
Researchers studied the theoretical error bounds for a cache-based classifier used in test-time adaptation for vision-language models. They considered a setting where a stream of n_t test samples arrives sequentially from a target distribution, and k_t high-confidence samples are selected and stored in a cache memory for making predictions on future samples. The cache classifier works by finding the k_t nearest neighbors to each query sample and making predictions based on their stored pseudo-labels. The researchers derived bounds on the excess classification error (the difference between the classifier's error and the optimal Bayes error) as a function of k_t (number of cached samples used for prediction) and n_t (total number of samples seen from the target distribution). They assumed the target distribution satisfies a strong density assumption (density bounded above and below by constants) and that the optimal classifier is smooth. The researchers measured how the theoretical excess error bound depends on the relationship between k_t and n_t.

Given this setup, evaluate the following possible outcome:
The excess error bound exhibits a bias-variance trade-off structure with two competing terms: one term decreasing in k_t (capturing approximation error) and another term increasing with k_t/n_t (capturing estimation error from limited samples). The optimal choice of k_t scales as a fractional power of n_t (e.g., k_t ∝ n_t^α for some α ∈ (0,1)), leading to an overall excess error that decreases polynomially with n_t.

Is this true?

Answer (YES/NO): NO